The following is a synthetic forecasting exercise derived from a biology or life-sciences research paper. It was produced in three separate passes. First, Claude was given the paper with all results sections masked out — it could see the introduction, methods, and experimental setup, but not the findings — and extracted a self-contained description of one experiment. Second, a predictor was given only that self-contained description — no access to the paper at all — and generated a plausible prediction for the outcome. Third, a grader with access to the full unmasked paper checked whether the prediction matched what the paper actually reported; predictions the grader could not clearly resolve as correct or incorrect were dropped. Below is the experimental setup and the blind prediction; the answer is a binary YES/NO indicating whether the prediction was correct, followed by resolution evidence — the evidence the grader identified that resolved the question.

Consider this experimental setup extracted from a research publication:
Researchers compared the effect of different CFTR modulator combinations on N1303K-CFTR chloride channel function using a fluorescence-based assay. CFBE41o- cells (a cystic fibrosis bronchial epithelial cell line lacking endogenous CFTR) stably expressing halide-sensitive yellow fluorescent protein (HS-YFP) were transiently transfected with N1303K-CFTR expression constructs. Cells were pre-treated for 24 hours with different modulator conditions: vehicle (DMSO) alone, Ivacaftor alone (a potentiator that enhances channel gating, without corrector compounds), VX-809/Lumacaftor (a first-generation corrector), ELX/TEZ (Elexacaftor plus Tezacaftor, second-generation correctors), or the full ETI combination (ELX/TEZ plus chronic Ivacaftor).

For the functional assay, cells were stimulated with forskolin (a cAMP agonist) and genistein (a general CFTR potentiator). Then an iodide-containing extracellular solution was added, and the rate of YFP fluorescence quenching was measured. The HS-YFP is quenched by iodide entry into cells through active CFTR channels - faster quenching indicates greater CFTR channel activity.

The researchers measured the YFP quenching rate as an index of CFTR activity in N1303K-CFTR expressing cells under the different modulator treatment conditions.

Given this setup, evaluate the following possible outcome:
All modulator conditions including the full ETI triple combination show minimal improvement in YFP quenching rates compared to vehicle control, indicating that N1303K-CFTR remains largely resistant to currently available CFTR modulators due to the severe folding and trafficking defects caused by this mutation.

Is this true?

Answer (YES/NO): NO